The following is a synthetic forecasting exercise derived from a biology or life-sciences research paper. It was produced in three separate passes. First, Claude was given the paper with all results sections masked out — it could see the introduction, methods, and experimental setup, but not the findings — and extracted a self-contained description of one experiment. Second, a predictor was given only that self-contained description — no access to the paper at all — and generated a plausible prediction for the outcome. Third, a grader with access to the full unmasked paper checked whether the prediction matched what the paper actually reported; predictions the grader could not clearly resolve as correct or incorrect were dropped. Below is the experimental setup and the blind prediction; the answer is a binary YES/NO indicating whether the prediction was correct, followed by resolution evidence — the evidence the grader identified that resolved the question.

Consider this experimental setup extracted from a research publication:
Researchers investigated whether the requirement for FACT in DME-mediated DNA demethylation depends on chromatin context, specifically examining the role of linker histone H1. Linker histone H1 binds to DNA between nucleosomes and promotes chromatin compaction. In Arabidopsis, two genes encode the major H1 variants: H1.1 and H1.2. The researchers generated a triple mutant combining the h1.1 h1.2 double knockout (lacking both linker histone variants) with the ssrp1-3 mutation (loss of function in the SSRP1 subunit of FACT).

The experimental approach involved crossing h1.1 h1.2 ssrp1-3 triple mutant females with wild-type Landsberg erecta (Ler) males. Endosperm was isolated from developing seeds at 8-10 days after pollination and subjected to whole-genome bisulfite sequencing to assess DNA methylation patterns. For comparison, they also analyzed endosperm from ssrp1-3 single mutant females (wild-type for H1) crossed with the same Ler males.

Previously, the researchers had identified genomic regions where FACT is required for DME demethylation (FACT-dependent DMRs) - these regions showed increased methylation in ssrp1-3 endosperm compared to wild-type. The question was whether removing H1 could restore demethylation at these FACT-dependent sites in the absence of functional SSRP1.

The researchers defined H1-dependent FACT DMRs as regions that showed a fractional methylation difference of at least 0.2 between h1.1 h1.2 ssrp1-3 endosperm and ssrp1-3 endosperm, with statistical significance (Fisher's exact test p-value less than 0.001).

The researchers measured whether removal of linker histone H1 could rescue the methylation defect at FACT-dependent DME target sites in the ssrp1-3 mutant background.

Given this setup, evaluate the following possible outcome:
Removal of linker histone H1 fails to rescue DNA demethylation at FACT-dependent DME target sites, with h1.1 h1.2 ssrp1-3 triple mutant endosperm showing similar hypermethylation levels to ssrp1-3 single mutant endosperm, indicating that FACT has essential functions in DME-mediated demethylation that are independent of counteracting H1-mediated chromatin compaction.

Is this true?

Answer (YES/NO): NO